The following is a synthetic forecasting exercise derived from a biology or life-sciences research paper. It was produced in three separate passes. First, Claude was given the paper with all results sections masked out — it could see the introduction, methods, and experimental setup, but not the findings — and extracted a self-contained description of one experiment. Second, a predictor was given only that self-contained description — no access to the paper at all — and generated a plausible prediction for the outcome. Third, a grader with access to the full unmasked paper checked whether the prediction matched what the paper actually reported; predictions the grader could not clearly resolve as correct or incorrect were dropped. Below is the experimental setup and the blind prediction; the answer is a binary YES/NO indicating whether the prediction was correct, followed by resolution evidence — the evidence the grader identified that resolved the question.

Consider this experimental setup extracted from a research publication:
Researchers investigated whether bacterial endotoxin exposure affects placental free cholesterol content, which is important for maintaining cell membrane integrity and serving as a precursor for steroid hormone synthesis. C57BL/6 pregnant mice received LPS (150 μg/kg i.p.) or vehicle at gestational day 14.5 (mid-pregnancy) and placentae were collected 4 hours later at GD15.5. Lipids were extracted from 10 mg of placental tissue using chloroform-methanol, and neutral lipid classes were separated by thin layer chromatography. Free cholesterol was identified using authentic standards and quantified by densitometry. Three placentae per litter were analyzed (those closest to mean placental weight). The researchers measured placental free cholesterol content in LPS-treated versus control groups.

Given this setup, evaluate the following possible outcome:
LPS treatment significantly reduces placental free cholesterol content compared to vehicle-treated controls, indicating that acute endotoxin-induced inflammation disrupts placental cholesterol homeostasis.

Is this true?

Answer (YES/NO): YES